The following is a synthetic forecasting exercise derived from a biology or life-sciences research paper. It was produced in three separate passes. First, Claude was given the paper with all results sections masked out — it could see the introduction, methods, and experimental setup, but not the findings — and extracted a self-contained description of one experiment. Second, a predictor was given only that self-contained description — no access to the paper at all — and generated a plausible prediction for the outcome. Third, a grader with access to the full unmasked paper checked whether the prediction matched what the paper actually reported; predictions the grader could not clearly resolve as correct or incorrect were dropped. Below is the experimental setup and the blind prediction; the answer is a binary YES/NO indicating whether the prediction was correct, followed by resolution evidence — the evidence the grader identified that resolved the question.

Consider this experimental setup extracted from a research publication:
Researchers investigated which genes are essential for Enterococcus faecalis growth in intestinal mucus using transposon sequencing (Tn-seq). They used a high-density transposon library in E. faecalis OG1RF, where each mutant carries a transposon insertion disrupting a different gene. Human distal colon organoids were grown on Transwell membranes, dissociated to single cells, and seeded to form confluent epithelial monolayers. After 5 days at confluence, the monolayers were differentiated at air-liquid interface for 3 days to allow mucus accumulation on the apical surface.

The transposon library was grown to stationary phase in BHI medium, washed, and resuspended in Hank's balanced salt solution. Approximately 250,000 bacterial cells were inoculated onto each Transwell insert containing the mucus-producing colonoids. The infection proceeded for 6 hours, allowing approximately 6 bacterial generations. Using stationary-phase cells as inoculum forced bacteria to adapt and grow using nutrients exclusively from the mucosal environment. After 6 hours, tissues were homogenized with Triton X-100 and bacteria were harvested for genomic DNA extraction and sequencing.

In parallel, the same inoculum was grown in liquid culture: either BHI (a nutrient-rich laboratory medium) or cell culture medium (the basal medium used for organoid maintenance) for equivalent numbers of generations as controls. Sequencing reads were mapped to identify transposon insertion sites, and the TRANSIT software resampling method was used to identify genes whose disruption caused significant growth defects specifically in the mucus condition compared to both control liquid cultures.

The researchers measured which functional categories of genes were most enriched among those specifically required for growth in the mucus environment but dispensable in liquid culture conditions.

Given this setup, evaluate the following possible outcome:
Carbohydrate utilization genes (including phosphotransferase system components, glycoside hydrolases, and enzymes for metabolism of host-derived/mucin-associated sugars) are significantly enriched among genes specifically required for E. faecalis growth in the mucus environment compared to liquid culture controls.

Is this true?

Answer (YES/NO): YES